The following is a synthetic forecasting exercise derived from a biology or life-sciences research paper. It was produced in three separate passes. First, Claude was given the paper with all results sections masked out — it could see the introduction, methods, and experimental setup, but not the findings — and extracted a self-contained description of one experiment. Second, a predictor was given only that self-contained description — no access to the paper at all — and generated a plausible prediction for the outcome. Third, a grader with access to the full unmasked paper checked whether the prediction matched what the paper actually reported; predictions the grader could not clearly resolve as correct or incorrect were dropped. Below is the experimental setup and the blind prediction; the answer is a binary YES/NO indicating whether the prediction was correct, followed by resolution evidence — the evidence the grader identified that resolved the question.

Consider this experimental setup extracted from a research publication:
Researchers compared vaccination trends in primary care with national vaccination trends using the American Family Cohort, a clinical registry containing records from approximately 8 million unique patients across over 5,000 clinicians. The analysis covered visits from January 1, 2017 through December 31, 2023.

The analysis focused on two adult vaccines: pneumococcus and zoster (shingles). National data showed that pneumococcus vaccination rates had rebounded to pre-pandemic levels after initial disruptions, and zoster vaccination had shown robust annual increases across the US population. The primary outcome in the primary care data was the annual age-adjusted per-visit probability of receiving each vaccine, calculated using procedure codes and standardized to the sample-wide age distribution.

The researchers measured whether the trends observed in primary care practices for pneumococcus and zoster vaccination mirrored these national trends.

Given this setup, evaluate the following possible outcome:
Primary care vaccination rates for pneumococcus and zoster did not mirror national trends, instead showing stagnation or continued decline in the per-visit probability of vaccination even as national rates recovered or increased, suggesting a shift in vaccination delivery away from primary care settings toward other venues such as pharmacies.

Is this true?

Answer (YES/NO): YES